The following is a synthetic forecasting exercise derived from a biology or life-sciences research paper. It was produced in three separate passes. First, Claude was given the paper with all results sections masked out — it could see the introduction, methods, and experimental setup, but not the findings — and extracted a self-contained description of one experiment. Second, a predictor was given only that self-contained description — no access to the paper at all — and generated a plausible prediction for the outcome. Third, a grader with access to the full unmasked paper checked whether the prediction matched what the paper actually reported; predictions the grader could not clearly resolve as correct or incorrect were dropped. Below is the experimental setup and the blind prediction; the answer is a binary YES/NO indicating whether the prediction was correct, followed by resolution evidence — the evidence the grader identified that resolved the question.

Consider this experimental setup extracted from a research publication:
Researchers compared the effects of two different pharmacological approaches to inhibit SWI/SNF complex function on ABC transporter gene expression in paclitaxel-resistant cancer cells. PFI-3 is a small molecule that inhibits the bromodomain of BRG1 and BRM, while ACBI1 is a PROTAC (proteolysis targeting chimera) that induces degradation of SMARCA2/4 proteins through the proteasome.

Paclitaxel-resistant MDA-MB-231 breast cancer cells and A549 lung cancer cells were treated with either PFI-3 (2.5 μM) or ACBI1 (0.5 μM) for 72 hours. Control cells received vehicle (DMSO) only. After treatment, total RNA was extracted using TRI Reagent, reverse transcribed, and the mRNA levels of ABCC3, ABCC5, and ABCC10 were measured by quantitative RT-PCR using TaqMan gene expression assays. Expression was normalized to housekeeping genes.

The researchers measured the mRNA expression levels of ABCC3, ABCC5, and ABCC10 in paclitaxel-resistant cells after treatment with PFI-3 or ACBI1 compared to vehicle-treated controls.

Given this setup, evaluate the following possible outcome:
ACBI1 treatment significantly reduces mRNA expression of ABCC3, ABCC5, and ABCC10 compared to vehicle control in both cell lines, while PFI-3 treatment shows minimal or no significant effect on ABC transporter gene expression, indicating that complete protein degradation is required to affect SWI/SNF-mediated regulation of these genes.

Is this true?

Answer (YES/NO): NO